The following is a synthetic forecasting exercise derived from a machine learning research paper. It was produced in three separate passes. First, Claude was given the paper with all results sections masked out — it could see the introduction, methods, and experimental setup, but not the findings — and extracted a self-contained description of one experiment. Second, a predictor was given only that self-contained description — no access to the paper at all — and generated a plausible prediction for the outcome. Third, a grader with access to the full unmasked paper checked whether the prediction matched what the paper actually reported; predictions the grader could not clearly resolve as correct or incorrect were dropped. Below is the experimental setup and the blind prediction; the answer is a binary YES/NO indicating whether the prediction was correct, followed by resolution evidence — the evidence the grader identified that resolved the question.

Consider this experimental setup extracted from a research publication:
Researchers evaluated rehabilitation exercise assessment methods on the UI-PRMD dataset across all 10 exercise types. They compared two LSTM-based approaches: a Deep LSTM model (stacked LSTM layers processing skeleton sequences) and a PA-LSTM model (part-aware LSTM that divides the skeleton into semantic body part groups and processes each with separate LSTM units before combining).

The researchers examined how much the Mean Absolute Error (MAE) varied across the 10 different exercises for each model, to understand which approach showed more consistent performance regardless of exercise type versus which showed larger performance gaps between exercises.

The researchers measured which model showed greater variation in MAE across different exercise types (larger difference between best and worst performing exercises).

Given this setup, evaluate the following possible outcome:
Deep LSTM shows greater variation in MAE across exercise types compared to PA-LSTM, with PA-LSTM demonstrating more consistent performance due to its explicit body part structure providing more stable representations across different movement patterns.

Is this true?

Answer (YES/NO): YES